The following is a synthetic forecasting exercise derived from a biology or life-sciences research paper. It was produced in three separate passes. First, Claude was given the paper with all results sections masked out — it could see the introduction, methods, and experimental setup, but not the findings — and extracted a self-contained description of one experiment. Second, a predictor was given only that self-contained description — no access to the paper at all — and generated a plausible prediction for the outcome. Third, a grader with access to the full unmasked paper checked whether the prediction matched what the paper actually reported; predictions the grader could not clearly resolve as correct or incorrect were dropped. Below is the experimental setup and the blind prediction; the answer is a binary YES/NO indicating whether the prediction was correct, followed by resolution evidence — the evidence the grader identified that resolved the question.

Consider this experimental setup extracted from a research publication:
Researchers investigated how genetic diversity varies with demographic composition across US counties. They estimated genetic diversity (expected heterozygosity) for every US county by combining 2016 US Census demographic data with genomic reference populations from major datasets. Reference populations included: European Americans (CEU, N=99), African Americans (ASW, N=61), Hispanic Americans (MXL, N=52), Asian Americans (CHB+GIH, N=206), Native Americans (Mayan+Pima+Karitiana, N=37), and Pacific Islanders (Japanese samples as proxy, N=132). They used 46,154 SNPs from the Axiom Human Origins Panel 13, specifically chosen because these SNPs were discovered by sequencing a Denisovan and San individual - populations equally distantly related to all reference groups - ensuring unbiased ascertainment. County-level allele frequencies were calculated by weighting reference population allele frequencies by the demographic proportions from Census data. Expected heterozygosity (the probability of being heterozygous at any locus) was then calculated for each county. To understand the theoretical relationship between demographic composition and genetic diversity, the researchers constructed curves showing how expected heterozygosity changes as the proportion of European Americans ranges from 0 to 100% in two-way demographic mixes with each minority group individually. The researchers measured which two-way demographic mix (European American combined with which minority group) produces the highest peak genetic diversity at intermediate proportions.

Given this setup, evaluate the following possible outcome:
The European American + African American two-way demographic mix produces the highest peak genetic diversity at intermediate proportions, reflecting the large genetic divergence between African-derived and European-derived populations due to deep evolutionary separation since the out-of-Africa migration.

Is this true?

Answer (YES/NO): NO